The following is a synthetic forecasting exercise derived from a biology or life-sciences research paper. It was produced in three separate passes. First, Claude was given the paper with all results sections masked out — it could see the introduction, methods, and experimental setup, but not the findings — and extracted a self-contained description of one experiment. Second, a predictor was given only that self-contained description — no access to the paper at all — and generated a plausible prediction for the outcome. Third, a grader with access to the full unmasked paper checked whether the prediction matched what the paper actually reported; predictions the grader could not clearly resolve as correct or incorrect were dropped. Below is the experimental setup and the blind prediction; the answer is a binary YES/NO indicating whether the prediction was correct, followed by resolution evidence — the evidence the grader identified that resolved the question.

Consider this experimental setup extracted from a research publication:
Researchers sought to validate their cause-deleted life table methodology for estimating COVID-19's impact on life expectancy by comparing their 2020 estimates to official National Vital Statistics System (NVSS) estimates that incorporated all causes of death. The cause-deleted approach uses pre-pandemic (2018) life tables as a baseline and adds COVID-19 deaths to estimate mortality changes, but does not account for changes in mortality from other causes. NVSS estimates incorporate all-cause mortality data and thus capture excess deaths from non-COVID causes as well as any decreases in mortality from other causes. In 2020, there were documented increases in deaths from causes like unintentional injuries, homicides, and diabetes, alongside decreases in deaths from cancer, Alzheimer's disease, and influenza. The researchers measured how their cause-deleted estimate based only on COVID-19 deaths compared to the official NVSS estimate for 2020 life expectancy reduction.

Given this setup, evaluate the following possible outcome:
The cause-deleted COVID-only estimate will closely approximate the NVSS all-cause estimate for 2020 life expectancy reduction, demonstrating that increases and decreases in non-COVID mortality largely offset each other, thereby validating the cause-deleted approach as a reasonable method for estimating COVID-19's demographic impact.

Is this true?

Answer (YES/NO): NO